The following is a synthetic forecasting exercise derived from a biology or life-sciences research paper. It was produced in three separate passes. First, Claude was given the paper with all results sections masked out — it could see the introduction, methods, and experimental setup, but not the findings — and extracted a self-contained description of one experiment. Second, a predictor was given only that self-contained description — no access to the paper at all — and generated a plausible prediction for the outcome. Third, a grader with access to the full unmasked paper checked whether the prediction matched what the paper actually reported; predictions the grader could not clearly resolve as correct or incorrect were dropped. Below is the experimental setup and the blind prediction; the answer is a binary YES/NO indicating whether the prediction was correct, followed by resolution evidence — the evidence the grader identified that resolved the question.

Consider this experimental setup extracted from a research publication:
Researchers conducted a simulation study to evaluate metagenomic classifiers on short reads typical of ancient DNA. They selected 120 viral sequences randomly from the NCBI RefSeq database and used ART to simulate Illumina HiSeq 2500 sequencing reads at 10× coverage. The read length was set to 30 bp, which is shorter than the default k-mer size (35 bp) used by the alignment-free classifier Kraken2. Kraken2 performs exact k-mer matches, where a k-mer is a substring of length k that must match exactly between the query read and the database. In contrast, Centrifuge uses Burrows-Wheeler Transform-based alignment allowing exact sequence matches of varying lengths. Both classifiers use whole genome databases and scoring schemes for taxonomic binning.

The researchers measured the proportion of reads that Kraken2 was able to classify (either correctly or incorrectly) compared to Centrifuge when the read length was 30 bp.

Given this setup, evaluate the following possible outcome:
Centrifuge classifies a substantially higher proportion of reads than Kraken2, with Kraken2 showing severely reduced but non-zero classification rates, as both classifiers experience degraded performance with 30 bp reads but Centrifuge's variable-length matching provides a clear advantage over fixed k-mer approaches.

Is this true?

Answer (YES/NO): NO